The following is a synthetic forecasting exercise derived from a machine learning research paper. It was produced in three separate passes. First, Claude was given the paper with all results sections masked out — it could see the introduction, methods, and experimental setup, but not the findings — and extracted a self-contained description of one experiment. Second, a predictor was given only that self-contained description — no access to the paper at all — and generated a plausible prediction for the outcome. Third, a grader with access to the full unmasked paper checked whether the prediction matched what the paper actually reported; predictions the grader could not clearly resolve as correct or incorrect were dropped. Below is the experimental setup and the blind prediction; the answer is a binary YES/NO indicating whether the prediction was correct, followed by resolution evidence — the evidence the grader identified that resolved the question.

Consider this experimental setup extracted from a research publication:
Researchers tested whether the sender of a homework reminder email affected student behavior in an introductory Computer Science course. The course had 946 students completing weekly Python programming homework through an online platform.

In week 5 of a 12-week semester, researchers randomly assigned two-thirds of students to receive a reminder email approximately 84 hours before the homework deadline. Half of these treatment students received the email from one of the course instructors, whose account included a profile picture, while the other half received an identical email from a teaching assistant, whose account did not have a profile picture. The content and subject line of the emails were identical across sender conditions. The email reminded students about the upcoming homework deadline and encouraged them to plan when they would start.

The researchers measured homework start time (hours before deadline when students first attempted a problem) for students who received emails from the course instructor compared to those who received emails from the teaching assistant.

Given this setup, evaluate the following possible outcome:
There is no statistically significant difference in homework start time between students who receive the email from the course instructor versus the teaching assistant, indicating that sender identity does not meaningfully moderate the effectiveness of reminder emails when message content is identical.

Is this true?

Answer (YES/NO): YES